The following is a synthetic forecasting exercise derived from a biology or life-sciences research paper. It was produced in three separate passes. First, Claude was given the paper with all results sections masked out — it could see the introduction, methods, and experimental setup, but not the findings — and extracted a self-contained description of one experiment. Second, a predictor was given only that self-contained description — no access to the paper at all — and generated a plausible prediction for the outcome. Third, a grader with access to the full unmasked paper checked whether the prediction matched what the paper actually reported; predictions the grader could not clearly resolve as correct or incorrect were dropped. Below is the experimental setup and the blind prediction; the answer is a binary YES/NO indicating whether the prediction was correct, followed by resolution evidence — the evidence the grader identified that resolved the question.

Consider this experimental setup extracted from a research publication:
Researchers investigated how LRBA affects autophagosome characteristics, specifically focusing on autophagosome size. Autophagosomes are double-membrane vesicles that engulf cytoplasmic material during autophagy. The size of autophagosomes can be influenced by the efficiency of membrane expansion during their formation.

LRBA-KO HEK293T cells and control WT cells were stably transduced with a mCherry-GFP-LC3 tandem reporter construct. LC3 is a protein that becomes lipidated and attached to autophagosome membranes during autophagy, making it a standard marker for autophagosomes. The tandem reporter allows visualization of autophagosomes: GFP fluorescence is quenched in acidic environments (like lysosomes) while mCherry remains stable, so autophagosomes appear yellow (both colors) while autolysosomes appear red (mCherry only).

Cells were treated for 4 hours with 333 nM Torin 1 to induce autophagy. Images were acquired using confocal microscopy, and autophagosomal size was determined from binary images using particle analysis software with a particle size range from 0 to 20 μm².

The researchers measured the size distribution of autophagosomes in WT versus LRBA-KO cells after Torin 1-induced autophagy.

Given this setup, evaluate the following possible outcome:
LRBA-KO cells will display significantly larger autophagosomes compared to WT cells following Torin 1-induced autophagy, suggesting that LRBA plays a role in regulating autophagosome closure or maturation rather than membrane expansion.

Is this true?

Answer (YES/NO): YES